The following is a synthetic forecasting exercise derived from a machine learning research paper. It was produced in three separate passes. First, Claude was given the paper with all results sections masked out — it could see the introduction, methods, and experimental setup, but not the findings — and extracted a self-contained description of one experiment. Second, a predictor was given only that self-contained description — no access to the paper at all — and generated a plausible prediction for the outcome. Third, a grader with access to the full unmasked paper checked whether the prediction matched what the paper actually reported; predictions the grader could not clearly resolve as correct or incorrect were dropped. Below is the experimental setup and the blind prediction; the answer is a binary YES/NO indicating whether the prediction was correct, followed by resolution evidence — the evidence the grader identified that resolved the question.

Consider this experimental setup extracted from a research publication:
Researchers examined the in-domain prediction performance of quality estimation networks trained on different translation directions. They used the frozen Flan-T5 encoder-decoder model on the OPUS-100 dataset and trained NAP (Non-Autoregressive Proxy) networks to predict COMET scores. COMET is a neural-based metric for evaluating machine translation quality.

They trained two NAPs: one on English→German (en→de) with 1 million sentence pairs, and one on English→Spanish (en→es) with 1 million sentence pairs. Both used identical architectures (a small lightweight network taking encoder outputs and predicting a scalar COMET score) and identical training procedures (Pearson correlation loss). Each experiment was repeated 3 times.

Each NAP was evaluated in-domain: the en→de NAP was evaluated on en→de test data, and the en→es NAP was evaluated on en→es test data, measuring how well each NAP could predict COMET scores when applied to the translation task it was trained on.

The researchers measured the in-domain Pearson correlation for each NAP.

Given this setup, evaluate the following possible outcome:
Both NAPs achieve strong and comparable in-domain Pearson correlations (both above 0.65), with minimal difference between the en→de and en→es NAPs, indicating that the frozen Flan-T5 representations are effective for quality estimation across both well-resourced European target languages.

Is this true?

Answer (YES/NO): NO